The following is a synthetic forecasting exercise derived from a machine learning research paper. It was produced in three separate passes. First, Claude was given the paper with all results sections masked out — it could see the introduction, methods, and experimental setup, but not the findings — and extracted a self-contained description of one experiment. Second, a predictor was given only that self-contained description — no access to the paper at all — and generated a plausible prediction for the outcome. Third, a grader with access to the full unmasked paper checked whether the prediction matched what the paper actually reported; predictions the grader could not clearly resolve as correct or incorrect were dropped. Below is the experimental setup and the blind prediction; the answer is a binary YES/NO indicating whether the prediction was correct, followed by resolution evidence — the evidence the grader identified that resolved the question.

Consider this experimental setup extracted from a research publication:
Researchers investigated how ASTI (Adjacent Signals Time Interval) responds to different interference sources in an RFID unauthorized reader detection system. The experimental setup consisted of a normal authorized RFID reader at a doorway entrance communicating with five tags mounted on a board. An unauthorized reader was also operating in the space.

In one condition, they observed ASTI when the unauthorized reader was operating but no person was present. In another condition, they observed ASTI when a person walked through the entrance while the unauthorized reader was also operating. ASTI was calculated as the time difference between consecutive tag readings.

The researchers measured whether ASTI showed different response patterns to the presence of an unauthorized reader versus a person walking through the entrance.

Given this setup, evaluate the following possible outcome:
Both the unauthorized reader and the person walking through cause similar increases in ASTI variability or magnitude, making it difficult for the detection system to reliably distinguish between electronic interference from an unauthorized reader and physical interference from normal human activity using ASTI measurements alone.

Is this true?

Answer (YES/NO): YES